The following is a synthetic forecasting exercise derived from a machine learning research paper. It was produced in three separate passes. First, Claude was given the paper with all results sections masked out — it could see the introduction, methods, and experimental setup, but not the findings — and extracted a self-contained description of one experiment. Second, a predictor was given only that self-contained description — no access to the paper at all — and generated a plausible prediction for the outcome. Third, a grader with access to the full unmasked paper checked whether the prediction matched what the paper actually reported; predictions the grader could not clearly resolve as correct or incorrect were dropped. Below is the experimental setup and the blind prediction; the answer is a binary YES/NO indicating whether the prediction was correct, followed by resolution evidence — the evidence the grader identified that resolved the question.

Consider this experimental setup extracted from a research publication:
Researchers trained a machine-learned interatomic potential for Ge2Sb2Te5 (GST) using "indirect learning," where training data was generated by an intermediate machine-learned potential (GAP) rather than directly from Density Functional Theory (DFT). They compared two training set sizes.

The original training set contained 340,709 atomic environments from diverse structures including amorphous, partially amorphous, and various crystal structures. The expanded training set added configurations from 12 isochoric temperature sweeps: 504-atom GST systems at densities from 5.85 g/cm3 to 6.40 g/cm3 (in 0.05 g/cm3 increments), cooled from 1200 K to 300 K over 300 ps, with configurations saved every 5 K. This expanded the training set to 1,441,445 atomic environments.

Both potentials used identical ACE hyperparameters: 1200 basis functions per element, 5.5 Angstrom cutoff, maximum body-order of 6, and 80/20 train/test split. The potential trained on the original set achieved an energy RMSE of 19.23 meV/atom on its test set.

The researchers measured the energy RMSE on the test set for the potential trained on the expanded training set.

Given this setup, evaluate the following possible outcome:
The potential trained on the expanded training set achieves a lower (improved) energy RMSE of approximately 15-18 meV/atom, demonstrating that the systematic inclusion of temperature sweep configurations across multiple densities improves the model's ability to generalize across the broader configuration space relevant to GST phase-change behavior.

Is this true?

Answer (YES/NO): NO